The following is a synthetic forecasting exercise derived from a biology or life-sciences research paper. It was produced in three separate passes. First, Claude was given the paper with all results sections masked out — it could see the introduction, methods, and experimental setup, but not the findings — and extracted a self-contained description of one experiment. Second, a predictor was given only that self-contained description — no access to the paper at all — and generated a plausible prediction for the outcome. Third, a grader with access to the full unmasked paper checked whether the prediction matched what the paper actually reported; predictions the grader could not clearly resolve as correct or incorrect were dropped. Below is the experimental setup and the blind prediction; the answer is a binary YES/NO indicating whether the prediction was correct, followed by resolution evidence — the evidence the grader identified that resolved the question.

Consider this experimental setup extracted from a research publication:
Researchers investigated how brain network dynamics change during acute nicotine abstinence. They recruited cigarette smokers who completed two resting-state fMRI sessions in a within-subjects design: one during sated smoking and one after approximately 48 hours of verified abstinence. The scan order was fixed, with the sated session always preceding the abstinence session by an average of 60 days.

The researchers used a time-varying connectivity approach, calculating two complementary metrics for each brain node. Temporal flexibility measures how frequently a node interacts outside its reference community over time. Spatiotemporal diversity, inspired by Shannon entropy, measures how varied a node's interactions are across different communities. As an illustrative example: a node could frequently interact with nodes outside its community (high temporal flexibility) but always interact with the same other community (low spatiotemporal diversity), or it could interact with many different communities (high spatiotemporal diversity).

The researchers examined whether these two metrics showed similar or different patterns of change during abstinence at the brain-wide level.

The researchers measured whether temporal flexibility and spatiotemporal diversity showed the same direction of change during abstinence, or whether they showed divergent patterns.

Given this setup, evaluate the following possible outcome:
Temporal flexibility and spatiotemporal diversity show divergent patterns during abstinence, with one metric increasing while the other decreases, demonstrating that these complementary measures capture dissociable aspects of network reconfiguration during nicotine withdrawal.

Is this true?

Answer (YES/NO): NO